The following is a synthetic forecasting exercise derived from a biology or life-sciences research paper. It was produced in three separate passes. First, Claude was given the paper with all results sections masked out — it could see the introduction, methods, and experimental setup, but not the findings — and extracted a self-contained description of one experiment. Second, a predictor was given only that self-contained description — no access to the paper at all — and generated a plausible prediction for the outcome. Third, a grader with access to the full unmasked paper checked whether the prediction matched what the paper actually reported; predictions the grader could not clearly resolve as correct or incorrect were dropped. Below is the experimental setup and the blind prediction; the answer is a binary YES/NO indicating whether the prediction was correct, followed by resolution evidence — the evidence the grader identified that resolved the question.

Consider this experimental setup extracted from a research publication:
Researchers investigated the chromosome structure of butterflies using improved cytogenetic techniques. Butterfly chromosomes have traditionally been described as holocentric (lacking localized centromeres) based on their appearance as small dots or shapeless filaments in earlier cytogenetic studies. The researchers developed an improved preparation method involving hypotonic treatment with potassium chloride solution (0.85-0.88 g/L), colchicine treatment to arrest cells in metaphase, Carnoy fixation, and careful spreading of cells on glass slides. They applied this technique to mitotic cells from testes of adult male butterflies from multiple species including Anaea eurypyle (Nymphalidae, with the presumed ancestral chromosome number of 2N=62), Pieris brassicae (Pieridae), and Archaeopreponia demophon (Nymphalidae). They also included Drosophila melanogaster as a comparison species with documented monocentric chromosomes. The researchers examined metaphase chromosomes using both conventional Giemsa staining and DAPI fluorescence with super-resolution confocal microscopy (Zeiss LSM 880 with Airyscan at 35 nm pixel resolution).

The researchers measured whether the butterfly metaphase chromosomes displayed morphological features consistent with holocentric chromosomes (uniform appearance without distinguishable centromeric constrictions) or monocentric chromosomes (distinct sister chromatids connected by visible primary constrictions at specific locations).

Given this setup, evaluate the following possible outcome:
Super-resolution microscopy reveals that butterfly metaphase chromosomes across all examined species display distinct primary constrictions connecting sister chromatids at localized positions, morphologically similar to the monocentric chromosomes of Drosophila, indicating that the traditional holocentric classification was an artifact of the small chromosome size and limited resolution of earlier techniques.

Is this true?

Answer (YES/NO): NO